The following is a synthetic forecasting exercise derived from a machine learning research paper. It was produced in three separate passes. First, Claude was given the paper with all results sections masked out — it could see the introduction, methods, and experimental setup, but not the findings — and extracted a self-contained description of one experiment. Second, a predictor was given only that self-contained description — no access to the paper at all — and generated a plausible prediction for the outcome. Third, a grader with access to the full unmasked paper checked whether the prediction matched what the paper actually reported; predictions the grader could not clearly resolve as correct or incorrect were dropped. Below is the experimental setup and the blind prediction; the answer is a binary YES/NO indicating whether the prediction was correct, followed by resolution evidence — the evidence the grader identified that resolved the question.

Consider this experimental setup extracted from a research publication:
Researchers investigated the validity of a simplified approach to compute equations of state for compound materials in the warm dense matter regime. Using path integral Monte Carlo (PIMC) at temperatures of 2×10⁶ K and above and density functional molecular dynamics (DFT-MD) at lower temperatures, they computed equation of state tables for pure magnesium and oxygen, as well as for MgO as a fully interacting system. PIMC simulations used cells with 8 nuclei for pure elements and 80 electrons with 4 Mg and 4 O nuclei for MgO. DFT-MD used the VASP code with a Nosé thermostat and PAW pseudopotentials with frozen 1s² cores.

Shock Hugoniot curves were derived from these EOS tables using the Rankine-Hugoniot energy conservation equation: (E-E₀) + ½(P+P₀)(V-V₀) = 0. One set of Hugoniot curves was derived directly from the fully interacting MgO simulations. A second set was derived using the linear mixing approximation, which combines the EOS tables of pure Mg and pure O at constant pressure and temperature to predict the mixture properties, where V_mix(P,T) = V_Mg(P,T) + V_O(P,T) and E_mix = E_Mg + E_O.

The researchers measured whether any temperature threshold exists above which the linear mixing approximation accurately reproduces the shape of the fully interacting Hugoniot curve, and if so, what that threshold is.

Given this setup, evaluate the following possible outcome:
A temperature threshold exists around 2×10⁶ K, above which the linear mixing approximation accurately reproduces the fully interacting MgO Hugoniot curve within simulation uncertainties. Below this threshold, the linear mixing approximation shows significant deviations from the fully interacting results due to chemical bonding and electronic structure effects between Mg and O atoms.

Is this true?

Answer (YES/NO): NO